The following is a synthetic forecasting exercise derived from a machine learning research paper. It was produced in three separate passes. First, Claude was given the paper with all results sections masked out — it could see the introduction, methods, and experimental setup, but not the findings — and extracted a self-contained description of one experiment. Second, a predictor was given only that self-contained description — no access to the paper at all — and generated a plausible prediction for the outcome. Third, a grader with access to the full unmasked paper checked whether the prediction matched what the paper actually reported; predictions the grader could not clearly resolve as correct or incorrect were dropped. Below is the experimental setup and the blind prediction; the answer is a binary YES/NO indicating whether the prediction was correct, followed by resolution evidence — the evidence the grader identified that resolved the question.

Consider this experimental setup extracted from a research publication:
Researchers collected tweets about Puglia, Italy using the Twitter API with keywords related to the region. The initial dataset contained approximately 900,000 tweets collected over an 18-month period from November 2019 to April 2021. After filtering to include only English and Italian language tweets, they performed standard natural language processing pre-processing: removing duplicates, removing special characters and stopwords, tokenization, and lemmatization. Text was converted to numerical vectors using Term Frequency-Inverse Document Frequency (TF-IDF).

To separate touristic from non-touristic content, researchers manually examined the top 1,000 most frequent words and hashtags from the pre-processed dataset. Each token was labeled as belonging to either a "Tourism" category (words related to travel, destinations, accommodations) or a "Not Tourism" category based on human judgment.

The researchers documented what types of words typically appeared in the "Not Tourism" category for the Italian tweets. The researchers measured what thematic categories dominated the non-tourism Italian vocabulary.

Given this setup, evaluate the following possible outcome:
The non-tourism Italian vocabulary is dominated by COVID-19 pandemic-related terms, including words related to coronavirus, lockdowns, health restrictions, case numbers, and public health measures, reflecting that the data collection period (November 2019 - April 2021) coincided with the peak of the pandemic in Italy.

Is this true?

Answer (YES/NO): NO